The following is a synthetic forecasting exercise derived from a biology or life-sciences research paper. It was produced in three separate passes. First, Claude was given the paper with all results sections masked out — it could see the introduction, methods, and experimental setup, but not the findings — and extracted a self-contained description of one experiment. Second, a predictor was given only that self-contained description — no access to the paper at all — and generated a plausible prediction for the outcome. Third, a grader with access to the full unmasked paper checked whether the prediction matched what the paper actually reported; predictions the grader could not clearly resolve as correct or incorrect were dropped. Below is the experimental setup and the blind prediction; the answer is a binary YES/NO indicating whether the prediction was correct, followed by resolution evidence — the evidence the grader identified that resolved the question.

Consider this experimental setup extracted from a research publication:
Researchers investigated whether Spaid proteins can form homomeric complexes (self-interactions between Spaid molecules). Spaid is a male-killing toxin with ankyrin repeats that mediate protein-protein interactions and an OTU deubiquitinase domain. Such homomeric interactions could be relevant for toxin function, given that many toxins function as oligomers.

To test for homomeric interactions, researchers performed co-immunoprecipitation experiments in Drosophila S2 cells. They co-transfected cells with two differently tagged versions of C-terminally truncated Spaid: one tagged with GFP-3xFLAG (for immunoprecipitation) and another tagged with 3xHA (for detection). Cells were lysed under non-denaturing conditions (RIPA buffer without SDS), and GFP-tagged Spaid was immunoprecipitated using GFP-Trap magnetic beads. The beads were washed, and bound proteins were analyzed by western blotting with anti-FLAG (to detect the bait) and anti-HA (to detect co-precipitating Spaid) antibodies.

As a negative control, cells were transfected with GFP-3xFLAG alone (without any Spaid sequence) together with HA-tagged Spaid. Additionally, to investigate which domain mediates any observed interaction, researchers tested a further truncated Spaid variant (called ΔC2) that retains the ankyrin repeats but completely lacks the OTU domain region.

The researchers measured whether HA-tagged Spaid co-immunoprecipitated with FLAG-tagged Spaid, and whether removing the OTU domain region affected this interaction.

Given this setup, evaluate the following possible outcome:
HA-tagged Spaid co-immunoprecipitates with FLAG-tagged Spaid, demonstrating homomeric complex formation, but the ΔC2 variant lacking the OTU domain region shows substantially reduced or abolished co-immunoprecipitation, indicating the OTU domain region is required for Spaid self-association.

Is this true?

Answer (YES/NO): NO